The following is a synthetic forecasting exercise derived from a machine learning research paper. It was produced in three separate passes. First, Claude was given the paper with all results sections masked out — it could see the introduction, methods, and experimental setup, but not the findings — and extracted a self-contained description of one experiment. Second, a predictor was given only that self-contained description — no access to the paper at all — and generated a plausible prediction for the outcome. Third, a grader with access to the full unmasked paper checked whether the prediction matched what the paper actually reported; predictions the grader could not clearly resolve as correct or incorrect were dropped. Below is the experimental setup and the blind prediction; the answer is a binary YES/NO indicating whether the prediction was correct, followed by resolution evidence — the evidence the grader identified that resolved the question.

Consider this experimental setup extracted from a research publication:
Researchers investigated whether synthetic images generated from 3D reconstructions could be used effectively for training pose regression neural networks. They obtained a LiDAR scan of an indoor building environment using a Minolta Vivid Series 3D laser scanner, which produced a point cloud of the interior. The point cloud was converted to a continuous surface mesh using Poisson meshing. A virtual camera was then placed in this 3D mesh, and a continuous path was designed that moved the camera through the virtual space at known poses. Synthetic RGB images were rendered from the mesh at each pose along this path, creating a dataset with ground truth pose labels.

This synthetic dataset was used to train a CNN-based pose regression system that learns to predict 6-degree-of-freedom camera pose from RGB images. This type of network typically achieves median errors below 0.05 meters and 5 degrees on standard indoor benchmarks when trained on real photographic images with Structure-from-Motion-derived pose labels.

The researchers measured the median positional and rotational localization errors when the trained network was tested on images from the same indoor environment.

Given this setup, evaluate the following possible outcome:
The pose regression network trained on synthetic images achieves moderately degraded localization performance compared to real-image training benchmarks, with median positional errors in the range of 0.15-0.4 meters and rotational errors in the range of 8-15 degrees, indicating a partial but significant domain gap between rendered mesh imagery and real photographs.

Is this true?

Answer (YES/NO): NO